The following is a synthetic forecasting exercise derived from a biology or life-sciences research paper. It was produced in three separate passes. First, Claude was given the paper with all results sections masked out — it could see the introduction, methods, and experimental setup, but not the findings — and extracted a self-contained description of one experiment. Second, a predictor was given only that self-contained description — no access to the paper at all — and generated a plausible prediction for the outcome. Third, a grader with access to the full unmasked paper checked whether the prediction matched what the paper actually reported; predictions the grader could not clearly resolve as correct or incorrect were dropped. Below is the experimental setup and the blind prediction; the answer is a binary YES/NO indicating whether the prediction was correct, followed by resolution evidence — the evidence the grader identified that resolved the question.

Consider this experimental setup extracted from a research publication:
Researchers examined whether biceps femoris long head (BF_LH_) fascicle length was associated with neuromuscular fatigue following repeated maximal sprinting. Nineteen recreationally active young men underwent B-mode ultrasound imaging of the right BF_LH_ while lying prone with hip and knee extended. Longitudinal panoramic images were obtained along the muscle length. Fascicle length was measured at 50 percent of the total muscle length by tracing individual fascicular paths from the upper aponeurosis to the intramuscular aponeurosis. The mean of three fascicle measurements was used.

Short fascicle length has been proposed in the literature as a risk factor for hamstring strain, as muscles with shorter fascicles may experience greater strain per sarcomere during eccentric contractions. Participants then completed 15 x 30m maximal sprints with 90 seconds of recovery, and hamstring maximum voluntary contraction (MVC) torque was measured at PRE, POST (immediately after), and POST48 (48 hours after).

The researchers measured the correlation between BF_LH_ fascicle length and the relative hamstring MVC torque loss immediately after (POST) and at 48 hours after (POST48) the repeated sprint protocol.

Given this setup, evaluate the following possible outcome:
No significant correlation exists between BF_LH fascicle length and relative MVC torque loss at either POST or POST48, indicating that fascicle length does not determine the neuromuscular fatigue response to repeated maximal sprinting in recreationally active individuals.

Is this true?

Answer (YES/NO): YES